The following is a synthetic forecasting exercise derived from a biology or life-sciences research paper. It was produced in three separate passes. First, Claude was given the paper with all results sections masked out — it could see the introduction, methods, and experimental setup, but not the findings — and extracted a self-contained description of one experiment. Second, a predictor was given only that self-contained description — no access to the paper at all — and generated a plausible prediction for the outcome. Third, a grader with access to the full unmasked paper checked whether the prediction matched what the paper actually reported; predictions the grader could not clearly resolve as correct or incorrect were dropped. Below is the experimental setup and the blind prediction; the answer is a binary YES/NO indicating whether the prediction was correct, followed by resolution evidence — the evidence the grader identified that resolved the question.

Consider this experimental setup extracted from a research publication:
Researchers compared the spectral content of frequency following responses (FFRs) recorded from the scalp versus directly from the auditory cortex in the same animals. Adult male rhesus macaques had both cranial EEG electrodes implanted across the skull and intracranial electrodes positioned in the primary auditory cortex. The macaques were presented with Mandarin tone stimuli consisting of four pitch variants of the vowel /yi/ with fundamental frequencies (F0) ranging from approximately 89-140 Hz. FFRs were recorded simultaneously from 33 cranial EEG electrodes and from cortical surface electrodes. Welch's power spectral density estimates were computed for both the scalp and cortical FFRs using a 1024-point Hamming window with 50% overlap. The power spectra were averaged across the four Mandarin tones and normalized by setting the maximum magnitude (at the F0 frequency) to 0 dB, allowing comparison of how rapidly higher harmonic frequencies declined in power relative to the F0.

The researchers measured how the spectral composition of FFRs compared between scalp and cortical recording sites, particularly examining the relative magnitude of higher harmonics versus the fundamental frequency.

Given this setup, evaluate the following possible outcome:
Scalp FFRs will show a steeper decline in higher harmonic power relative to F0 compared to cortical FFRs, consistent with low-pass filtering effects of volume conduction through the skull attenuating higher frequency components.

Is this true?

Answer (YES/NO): NO